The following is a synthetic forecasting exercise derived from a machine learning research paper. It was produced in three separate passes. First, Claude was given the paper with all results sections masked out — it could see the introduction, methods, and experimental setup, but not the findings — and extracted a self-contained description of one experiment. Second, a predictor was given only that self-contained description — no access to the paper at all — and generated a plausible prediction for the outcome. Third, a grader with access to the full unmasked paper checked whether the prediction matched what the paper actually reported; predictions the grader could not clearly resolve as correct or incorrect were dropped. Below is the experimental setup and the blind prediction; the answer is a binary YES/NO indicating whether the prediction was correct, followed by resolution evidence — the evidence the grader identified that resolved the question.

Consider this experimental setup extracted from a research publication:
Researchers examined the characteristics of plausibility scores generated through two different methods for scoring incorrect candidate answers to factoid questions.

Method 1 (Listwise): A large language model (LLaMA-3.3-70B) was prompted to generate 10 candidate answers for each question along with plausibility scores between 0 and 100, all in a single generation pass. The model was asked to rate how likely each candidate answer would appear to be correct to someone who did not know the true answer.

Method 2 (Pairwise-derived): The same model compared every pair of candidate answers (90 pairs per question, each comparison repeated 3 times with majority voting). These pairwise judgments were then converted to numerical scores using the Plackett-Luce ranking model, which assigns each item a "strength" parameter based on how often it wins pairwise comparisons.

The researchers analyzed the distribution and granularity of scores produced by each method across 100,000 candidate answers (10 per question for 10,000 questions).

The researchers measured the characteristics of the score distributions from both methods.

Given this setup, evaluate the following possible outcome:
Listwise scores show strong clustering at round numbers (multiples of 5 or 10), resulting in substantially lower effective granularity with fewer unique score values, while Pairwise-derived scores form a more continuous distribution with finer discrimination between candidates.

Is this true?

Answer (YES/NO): YES